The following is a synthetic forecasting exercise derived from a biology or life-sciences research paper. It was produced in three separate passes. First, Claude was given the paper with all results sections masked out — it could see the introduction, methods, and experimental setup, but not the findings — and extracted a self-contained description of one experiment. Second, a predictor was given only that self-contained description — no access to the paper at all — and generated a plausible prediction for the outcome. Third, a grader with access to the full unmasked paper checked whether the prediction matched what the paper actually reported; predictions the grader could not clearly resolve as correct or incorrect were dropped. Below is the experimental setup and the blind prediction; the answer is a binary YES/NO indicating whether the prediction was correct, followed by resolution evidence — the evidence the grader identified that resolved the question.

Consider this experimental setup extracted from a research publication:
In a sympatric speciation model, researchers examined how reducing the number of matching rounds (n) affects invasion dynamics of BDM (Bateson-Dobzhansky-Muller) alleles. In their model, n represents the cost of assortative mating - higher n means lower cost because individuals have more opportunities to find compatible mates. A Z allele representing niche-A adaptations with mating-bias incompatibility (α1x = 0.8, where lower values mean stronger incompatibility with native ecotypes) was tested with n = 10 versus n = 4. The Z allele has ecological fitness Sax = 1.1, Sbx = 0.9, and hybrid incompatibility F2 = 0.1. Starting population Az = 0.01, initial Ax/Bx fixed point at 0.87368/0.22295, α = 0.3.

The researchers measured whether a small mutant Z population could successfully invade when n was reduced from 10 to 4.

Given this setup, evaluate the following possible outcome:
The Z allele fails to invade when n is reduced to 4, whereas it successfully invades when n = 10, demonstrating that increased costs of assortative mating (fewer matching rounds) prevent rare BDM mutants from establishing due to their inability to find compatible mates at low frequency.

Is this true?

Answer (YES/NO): YES